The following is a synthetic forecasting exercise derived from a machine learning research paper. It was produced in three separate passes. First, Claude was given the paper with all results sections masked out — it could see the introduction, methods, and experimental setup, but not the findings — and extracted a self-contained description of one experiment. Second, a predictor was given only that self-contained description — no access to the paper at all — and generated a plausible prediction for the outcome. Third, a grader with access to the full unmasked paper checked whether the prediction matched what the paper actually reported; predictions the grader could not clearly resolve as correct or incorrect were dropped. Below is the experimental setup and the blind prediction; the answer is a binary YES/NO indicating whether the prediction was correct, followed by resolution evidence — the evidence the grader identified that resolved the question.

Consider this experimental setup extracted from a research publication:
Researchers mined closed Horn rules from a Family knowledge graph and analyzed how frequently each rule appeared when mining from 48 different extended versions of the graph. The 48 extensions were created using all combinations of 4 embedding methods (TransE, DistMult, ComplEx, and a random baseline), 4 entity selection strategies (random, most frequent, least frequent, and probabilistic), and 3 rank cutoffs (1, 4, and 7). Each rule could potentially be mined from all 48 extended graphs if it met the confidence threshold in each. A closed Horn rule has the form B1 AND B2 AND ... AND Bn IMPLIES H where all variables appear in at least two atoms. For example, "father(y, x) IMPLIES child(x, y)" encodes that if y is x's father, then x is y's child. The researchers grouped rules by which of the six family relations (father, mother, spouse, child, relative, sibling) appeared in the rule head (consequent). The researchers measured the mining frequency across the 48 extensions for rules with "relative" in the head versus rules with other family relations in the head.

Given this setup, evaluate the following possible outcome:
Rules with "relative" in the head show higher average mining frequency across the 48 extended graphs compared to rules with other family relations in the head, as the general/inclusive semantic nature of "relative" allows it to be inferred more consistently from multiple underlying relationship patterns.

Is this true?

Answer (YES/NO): NO